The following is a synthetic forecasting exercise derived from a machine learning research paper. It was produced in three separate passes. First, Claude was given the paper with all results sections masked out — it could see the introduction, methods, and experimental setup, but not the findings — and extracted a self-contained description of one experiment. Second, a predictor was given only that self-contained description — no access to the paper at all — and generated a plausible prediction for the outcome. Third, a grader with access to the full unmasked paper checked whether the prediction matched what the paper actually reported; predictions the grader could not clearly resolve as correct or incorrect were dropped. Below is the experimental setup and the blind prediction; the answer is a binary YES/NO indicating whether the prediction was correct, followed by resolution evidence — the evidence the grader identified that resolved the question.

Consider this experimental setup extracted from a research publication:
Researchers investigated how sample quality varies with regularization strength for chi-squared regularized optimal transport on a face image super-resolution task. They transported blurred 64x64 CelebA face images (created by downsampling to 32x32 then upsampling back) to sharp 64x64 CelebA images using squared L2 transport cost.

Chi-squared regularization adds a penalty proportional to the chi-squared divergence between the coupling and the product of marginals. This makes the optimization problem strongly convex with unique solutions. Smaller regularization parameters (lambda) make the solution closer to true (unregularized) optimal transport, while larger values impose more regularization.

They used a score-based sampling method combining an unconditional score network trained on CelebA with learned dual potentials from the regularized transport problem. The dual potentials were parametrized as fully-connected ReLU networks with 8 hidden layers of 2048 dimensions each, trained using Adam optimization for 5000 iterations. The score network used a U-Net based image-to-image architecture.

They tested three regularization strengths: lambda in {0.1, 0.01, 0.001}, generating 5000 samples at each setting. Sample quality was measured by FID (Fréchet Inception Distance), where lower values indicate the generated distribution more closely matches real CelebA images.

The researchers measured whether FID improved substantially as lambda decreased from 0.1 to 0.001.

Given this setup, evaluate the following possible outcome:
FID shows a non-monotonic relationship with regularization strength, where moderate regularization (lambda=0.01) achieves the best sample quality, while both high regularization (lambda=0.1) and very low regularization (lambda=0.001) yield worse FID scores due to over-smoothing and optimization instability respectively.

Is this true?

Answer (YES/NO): NO